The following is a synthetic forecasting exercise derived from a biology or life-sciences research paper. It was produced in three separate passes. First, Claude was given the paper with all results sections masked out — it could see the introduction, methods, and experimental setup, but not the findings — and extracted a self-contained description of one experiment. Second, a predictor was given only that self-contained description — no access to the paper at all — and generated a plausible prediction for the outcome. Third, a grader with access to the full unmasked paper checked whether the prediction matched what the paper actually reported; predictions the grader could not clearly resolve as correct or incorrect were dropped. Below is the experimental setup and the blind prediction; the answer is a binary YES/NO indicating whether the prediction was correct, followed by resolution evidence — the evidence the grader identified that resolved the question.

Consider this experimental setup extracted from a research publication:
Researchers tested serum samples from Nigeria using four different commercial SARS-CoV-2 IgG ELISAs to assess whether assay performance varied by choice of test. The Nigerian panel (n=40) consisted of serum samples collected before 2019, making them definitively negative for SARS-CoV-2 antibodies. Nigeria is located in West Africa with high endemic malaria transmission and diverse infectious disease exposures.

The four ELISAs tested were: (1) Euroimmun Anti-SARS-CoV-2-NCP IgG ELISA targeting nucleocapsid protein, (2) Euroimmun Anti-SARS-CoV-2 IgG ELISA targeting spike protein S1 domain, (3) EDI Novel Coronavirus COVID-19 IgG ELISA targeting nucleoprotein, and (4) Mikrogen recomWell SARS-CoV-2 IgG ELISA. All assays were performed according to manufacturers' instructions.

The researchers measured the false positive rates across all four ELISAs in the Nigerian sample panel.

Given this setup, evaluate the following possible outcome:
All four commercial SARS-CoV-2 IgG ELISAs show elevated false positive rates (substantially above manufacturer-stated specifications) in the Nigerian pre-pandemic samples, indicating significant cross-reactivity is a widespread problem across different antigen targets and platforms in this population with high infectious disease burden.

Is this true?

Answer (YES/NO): YES